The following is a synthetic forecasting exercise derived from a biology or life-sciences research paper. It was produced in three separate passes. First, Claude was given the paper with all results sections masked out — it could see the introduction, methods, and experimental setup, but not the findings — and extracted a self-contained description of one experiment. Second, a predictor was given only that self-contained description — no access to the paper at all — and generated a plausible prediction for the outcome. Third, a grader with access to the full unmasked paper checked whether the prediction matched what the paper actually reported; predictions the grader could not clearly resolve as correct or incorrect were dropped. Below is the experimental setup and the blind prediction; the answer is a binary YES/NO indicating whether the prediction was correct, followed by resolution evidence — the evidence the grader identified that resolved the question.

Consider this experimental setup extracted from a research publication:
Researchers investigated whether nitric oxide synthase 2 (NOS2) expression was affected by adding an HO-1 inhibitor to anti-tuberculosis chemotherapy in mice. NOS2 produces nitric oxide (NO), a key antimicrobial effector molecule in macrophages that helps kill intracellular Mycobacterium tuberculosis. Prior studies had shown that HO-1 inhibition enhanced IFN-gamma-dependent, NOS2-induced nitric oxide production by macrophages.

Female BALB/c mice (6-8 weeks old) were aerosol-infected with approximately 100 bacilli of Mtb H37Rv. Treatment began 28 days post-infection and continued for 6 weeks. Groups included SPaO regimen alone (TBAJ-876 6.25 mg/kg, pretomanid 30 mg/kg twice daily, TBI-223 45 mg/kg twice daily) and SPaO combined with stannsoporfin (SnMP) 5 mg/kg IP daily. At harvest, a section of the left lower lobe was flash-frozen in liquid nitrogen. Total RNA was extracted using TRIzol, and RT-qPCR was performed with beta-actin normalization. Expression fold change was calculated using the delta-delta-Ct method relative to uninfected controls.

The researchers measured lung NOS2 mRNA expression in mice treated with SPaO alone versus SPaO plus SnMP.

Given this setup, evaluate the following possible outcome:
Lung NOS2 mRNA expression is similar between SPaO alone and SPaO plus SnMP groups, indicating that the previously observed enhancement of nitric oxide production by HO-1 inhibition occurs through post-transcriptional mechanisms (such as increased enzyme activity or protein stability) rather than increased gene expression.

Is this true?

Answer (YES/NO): YES